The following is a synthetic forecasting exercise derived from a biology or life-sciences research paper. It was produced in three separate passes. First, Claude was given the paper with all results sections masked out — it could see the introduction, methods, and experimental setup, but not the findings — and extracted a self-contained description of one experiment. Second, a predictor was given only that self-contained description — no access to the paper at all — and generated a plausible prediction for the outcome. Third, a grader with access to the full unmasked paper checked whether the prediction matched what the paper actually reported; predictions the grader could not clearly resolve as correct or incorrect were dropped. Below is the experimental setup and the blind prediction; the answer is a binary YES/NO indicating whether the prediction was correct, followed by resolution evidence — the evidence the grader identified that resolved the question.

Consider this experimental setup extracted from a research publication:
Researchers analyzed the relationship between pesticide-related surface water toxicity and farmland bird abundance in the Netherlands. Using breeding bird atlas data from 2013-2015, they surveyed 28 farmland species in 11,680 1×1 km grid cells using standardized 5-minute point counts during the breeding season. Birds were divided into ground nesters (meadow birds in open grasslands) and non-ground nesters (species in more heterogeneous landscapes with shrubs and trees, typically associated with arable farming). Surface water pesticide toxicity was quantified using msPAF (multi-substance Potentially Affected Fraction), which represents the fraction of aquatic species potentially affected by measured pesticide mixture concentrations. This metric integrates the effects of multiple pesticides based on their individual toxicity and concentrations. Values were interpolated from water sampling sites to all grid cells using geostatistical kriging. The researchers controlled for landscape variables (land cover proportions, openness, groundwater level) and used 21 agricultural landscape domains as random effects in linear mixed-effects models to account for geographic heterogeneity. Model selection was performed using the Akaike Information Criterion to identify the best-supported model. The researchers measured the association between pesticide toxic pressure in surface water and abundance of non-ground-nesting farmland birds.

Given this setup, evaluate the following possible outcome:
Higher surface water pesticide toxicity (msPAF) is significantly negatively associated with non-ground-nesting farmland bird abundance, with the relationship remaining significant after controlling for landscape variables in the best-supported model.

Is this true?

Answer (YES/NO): NO